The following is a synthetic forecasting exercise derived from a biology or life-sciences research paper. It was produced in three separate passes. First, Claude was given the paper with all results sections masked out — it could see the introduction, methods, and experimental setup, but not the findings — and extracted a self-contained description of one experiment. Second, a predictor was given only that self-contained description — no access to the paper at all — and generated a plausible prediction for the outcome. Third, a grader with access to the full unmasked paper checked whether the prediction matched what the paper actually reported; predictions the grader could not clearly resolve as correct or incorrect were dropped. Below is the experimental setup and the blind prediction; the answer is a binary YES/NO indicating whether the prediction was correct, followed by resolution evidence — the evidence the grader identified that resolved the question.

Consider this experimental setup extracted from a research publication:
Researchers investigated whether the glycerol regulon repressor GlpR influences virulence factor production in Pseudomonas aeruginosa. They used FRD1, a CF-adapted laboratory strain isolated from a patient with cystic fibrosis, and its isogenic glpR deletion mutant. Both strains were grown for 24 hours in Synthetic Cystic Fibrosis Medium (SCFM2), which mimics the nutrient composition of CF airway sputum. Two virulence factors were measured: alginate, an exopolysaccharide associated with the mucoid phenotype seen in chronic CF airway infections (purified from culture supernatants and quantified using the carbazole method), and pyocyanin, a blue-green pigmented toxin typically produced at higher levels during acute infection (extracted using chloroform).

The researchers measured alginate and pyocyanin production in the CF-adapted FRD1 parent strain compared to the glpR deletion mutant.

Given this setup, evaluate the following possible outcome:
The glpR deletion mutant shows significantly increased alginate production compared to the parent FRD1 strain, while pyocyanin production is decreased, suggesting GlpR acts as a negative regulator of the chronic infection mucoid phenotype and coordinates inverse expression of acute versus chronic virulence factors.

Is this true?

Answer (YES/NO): YES